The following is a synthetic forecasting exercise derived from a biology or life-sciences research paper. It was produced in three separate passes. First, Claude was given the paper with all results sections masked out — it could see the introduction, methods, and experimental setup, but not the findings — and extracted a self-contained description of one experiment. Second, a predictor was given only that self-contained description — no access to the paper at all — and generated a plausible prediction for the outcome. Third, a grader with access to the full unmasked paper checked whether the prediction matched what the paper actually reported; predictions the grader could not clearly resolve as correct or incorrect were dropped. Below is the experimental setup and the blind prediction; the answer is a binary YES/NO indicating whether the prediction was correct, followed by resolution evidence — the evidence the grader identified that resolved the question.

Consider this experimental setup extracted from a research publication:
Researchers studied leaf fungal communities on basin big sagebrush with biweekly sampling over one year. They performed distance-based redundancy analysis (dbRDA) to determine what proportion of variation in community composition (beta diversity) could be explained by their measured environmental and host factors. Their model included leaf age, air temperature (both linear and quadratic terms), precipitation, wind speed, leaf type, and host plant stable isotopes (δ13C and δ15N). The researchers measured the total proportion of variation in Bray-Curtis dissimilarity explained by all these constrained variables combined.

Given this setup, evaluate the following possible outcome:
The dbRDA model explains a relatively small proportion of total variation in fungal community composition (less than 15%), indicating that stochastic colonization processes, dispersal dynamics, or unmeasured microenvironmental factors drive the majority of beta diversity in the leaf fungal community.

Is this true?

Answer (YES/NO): YES